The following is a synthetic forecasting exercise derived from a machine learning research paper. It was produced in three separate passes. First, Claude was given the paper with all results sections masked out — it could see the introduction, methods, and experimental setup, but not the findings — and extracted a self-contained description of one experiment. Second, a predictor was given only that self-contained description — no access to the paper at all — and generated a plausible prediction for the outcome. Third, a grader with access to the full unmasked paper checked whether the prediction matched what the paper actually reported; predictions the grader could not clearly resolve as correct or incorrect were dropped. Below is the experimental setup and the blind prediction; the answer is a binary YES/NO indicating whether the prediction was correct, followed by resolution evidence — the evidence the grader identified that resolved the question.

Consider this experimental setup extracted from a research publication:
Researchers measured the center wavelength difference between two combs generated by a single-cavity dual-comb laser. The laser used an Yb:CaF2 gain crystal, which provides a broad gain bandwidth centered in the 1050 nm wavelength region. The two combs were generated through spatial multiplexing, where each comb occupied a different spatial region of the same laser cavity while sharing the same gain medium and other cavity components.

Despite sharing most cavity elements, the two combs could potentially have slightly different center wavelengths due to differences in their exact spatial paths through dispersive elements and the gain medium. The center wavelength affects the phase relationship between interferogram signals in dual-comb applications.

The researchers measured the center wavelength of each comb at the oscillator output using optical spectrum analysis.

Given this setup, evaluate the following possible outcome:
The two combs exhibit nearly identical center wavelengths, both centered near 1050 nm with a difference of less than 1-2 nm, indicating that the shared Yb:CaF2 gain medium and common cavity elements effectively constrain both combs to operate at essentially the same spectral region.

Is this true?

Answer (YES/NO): YES